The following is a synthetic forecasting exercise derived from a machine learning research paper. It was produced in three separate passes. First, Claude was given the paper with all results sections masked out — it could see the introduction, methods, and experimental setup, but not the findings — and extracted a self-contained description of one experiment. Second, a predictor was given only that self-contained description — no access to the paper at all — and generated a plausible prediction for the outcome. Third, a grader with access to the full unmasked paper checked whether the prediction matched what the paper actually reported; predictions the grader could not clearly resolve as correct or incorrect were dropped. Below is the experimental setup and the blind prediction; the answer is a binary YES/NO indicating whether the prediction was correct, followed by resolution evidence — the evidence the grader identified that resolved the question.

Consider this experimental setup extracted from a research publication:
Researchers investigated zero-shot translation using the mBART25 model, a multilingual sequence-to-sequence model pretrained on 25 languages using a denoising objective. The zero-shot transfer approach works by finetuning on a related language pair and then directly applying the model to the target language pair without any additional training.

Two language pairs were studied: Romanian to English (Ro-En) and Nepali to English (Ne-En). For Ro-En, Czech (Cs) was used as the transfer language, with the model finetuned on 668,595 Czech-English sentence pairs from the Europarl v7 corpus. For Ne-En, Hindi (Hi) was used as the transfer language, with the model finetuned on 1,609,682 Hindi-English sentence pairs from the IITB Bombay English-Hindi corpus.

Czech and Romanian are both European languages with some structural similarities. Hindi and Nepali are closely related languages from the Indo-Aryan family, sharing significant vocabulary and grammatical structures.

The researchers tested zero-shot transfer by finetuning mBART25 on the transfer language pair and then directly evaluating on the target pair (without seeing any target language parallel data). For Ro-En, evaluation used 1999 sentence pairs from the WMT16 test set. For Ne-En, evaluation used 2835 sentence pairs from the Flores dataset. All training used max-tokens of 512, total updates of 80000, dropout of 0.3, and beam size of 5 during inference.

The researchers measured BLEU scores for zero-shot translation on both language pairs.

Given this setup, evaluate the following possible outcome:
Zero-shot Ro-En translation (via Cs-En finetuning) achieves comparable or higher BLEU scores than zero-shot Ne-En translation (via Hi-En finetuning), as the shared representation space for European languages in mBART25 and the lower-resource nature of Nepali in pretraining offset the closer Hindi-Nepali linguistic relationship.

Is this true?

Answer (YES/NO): YES